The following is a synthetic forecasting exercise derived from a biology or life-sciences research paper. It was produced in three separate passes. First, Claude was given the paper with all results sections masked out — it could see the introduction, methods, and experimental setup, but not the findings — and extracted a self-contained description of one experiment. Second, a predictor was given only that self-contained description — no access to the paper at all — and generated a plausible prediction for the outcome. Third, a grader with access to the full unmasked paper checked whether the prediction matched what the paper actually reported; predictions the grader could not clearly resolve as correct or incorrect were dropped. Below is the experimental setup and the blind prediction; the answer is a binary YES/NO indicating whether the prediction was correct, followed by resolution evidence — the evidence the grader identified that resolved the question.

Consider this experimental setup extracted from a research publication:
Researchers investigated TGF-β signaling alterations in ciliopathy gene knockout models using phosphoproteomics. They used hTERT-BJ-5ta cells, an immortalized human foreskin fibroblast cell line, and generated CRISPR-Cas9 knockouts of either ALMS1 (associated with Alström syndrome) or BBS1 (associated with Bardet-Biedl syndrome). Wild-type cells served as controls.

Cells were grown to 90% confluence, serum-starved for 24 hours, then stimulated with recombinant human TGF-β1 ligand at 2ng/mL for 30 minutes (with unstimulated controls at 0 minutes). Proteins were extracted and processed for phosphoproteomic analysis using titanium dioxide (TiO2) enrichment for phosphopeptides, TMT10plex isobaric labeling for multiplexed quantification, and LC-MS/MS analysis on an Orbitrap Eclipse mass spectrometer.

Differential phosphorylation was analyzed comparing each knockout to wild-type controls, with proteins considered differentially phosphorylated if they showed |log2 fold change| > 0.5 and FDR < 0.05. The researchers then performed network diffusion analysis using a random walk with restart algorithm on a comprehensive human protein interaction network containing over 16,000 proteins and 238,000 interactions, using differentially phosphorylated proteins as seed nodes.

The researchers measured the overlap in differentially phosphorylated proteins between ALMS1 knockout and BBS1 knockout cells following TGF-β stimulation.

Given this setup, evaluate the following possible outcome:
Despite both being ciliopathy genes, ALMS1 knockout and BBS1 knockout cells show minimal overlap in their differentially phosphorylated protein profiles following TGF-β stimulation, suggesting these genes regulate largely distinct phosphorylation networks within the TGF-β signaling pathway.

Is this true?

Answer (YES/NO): YES